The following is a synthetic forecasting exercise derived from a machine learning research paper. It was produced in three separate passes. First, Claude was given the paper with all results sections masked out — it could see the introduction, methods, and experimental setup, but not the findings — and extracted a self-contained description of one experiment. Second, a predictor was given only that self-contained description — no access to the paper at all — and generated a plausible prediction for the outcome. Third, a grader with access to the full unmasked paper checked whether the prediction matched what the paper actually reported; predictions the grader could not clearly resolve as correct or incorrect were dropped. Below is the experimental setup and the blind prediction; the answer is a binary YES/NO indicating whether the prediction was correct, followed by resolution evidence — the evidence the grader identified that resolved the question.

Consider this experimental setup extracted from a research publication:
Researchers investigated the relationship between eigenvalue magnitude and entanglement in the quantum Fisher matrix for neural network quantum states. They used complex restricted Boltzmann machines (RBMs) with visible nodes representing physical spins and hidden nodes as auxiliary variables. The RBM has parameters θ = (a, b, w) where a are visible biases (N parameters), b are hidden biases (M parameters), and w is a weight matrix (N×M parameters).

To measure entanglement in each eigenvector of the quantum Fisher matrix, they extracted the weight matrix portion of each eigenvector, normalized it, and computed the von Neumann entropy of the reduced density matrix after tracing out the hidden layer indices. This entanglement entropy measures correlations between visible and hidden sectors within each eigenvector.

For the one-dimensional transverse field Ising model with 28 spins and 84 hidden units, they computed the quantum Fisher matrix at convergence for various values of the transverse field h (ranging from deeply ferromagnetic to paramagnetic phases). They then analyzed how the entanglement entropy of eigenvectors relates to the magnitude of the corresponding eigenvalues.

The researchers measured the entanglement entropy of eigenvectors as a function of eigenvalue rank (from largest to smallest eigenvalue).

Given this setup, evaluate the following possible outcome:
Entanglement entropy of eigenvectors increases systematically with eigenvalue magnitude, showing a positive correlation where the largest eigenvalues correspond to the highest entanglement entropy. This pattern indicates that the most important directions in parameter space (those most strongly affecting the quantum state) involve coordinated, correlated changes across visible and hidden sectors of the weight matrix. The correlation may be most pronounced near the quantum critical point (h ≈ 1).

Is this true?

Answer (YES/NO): NO